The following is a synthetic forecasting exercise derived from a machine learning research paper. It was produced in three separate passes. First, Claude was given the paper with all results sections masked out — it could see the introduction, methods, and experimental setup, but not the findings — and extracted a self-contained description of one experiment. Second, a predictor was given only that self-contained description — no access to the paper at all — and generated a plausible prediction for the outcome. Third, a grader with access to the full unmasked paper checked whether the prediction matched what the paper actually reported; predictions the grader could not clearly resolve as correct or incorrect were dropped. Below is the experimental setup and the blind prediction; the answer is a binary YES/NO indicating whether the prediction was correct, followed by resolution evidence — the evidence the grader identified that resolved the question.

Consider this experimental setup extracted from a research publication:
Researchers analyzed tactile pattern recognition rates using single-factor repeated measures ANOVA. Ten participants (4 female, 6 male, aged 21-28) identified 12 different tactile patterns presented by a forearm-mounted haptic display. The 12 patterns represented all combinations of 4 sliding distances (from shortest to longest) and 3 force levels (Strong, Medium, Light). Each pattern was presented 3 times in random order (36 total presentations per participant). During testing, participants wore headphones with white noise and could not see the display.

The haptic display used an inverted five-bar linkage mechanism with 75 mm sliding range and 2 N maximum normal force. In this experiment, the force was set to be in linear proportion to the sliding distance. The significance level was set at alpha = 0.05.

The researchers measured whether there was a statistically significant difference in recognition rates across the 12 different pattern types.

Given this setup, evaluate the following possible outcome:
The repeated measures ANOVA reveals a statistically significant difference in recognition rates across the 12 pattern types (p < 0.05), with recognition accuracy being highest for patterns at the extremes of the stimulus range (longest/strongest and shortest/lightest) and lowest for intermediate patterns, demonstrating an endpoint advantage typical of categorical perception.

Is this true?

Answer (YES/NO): NO